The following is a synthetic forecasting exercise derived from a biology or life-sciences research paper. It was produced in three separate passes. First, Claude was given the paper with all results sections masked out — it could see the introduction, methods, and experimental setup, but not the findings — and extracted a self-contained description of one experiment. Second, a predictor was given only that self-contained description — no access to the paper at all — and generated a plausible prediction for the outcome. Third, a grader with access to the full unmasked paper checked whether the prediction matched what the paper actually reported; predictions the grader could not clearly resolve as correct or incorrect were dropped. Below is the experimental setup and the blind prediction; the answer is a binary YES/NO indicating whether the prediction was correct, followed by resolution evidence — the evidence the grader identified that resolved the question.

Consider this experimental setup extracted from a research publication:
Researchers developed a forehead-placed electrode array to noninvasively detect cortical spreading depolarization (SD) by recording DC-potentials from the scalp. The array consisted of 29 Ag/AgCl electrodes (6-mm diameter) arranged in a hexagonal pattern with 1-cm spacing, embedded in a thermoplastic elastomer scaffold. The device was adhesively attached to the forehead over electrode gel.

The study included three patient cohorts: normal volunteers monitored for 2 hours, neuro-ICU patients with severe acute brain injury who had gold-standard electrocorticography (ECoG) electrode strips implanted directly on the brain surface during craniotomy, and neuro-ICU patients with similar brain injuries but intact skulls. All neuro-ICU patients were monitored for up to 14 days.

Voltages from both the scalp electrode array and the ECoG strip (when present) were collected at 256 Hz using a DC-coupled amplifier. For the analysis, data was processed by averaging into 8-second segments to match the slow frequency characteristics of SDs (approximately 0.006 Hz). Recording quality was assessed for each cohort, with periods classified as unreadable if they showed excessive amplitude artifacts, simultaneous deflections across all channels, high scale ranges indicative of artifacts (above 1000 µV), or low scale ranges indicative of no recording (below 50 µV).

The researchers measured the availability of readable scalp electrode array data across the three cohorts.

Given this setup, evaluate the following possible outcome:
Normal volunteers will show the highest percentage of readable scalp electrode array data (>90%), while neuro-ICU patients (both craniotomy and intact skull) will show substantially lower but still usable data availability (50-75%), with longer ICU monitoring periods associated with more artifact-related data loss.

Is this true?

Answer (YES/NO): NO